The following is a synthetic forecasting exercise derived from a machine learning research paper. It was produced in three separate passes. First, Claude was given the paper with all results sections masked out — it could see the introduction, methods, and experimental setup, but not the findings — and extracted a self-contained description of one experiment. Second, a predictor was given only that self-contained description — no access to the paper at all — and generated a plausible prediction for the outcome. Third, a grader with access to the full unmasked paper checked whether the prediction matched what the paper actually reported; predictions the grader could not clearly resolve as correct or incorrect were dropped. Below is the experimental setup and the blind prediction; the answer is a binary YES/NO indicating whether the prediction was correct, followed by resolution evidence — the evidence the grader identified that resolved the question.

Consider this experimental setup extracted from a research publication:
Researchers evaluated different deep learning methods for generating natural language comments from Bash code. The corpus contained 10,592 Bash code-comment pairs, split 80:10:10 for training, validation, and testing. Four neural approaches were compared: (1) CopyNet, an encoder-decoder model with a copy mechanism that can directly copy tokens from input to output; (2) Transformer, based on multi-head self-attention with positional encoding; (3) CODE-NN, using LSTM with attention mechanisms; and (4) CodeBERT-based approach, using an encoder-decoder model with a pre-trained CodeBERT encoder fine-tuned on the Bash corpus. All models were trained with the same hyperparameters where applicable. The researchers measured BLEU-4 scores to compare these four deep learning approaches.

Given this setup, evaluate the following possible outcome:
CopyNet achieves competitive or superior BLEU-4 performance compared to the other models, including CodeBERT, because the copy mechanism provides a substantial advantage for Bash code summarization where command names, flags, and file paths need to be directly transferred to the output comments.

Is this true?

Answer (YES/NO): NO